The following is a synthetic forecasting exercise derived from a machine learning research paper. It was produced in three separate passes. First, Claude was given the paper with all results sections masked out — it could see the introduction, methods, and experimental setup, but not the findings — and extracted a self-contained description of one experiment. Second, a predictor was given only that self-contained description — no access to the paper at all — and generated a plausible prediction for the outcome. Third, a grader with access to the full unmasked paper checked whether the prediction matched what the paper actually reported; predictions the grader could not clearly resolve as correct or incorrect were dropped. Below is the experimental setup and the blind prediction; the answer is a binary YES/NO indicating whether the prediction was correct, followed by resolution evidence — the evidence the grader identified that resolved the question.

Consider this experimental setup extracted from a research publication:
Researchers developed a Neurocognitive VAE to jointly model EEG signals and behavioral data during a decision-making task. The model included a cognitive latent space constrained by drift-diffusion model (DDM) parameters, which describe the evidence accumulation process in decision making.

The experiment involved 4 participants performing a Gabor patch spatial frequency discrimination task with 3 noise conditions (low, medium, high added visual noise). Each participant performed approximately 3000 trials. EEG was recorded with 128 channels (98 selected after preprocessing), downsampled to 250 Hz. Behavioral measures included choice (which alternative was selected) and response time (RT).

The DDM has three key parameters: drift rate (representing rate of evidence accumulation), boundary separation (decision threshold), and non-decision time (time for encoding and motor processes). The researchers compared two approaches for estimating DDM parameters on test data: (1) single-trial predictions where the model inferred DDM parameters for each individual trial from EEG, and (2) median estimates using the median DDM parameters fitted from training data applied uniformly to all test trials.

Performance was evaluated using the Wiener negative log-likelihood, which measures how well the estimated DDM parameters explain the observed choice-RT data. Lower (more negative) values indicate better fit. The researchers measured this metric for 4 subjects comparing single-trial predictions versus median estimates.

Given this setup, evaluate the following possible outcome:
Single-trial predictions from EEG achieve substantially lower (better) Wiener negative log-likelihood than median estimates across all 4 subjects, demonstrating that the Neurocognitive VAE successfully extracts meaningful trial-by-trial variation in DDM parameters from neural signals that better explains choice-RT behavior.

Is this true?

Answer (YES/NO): YES